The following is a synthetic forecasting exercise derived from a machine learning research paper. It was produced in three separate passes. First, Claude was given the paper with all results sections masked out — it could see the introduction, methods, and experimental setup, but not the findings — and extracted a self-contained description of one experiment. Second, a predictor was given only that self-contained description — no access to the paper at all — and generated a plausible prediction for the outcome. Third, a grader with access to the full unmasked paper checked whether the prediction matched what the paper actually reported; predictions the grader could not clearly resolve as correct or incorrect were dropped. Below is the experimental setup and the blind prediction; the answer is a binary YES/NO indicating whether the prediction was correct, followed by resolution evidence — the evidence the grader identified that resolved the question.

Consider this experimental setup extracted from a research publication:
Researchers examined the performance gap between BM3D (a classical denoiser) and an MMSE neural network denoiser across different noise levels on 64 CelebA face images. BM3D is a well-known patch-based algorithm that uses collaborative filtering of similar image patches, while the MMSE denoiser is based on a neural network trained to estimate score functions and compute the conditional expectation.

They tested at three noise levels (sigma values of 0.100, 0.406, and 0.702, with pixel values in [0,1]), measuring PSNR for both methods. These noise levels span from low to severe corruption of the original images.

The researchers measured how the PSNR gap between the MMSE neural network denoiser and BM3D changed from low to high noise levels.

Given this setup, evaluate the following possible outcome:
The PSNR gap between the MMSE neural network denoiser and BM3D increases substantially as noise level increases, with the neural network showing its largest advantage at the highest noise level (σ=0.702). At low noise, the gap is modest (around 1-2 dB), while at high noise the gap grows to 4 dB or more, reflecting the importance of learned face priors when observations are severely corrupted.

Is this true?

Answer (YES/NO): NO